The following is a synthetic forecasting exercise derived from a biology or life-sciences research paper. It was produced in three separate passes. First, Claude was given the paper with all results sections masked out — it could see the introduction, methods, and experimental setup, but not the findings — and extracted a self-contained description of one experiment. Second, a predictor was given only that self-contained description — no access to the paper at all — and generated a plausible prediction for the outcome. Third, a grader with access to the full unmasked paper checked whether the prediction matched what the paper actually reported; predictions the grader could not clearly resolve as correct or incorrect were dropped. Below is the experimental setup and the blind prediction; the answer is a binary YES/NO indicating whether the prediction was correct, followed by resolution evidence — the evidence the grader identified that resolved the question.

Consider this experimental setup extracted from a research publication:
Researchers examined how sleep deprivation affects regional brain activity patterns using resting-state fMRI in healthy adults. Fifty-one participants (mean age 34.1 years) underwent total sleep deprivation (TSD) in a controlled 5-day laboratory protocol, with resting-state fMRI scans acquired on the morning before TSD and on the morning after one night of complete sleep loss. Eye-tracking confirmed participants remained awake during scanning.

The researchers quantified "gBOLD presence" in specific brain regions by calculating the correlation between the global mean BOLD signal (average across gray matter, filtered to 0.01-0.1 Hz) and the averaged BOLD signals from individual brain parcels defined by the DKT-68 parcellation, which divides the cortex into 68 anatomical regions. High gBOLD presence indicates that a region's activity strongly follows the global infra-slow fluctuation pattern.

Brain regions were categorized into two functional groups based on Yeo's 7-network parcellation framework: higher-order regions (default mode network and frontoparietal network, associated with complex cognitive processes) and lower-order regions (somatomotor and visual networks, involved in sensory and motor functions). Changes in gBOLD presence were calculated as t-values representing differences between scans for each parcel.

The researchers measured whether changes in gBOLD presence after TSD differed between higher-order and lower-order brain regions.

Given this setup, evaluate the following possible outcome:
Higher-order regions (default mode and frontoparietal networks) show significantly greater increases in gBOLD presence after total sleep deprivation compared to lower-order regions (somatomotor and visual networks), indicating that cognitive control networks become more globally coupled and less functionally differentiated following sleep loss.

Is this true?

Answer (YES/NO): YES